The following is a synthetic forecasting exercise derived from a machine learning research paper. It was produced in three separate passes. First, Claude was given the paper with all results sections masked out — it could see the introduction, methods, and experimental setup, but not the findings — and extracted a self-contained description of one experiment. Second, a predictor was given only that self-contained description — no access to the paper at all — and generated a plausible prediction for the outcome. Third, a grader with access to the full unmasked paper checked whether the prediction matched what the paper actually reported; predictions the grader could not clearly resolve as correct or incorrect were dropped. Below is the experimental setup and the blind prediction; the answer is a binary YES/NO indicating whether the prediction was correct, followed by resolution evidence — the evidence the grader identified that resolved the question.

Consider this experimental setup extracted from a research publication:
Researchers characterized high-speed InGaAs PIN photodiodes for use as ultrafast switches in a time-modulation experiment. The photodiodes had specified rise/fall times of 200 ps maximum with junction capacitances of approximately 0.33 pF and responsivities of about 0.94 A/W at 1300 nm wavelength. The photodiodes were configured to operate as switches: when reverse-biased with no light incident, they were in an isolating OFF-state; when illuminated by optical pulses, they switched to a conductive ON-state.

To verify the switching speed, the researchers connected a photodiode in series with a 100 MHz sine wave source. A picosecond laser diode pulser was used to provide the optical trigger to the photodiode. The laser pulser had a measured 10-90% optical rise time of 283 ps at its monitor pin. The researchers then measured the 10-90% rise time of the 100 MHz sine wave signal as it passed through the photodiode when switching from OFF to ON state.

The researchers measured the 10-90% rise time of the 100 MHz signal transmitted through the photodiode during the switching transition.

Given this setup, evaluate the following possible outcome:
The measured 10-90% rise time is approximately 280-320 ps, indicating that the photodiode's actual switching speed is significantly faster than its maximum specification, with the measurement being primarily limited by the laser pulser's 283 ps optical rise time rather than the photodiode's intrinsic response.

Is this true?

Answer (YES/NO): YES